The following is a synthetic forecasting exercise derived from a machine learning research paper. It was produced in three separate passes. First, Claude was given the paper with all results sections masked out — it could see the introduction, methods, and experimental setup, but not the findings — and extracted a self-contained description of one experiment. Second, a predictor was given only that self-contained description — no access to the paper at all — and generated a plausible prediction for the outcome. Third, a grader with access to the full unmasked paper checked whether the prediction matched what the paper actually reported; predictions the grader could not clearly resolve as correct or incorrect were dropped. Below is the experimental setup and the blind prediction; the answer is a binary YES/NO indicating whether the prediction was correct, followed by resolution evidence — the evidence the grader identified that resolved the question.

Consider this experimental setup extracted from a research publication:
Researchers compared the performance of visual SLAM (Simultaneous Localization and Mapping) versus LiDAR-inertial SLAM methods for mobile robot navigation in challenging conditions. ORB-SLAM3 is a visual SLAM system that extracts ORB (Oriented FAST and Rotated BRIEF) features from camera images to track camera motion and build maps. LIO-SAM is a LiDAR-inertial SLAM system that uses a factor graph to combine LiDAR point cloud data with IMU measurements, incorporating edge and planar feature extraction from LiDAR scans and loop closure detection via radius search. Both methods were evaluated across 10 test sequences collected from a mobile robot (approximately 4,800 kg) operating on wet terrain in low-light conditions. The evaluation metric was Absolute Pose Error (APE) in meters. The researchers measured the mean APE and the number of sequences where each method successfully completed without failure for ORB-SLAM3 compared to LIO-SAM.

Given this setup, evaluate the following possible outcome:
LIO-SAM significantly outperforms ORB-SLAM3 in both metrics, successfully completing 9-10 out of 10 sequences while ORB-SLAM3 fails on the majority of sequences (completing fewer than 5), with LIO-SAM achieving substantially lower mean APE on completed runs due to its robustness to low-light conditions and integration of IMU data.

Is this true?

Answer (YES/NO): NO